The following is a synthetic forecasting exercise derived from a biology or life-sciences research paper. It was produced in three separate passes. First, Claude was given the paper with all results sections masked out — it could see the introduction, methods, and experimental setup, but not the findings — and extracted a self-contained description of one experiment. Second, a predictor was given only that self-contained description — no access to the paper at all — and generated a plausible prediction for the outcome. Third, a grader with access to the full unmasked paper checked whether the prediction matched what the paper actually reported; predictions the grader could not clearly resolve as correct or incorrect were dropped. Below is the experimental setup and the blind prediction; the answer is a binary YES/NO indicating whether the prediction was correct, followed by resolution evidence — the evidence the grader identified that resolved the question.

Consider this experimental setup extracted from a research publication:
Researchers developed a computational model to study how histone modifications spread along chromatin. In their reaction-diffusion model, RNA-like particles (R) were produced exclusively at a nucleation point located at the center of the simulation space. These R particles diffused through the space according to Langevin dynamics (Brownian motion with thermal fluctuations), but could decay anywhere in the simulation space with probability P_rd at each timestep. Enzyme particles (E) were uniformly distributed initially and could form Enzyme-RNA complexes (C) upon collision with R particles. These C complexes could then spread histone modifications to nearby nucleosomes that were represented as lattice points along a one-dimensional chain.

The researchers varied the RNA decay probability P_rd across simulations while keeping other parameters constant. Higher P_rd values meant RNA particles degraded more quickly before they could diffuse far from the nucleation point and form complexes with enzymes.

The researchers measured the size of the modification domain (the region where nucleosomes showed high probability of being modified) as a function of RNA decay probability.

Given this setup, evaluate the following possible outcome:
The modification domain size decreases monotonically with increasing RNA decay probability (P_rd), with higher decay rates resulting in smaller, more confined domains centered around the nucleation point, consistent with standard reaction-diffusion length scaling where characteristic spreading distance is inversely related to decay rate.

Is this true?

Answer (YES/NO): YES